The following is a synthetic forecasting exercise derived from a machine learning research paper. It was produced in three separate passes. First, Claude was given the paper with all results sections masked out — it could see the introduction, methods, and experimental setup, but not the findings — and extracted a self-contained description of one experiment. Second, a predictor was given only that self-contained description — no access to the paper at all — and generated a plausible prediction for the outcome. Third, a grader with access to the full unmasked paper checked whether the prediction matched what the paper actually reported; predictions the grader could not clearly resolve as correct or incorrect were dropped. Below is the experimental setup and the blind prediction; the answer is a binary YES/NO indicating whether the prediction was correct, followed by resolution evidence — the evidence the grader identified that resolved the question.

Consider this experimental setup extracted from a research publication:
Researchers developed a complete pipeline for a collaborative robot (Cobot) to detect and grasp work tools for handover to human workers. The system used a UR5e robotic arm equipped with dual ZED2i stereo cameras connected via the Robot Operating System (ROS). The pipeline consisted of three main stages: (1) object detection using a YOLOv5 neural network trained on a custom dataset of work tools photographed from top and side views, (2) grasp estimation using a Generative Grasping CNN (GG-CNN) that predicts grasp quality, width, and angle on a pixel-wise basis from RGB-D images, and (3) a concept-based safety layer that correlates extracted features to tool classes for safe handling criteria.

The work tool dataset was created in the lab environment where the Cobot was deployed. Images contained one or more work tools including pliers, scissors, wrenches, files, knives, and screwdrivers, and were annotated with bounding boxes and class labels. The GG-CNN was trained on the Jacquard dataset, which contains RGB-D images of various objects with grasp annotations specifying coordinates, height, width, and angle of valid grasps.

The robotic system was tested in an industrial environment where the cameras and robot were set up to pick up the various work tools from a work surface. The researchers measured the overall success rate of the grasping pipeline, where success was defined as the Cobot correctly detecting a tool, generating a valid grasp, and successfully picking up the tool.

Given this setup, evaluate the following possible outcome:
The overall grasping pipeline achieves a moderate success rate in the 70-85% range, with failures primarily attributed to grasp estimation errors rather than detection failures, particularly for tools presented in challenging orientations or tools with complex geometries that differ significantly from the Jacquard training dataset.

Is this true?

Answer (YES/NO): NO